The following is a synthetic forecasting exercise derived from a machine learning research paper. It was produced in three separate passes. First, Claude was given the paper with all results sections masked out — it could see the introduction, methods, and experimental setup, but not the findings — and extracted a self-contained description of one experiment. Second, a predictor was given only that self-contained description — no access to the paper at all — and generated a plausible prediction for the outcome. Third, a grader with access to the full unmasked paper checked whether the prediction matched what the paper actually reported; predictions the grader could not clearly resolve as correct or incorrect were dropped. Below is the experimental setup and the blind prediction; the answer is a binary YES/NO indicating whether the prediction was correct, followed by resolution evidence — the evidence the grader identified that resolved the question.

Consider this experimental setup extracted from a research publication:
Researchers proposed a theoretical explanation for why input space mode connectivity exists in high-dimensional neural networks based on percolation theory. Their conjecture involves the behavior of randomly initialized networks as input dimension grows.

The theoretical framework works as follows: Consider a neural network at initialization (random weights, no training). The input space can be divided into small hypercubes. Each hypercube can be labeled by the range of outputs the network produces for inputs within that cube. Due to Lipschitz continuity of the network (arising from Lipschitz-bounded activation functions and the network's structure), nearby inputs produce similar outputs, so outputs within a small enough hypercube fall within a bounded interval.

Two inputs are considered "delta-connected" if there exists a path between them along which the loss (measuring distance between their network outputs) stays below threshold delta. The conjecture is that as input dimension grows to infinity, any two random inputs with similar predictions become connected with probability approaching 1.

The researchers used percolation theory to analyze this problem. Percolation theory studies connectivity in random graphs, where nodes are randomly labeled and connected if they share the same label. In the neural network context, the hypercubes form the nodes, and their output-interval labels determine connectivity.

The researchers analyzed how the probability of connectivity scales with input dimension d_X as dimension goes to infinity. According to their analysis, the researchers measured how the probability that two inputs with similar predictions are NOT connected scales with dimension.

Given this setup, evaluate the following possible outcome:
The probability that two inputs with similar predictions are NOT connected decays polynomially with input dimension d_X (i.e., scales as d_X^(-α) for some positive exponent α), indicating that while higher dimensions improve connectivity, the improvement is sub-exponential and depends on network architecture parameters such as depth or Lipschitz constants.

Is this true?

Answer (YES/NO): NO